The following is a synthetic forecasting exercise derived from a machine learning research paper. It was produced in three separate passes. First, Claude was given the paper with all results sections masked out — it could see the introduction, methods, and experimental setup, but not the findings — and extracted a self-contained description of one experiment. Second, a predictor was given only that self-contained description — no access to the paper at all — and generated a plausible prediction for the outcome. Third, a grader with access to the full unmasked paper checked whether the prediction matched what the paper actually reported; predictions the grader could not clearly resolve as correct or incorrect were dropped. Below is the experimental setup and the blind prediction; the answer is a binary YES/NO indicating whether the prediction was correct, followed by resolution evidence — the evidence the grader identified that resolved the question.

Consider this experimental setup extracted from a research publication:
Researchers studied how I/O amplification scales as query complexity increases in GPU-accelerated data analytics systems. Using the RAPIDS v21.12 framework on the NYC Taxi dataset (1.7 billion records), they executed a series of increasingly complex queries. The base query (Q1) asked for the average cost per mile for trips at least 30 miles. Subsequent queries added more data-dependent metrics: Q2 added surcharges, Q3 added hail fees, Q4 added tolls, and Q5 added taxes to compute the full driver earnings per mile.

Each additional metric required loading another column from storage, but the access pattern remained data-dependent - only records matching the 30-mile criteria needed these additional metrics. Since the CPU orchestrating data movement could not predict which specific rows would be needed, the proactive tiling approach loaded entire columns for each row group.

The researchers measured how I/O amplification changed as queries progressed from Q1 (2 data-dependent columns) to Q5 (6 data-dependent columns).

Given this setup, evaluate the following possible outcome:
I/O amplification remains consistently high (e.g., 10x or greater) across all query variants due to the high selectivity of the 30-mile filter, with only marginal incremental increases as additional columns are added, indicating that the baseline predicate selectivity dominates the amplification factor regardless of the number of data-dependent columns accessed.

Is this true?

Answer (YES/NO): NO